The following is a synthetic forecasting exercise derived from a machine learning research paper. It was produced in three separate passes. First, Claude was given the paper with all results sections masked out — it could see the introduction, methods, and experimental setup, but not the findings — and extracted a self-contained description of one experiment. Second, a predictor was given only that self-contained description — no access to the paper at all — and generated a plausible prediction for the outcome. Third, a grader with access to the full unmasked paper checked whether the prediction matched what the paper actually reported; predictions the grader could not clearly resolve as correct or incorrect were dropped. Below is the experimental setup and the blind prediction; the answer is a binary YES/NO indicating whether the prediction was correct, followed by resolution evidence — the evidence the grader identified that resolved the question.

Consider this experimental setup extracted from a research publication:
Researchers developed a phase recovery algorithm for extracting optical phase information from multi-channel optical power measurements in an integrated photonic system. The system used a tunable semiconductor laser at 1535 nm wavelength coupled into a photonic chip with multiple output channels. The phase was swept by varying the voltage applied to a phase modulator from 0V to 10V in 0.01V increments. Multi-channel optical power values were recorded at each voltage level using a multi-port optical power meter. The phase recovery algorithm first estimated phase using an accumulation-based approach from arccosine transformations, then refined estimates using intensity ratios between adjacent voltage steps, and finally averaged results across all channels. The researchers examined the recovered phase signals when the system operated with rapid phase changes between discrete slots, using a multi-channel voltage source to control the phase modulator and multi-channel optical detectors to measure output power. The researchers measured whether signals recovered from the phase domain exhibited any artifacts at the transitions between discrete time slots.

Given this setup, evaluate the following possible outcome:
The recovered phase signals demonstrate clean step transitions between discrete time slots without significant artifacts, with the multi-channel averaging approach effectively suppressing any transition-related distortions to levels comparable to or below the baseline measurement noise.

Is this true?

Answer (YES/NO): NO